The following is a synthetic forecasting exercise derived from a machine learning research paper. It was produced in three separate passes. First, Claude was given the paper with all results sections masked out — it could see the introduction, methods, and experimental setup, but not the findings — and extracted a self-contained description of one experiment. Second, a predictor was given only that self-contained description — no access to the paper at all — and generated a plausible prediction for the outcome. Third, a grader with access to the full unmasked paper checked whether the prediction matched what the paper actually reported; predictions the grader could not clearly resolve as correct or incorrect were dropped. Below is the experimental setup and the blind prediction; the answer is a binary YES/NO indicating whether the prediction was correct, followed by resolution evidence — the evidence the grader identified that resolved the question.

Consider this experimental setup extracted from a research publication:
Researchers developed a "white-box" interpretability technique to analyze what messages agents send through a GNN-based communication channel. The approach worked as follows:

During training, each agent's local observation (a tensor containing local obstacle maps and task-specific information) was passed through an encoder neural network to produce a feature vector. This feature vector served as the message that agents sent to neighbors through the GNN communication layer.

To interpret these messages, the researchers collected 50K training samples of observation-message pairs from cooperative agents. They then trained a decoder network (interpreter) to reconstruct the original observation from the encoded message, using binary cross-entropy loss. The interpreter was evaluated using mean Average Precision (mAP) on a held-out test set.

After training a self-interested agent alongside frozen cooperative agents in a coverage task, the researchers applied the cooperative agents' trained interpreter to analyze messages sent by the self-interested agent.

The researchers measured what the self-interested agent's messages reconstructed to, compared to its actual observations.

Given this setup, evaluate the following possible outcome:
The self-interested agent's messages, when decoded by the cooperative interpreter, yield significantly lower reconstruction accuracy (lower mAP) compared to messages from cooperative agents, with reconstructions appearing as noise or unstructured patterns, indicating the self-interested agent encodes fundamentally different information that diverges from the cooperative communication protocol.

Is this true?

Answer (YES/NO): NO